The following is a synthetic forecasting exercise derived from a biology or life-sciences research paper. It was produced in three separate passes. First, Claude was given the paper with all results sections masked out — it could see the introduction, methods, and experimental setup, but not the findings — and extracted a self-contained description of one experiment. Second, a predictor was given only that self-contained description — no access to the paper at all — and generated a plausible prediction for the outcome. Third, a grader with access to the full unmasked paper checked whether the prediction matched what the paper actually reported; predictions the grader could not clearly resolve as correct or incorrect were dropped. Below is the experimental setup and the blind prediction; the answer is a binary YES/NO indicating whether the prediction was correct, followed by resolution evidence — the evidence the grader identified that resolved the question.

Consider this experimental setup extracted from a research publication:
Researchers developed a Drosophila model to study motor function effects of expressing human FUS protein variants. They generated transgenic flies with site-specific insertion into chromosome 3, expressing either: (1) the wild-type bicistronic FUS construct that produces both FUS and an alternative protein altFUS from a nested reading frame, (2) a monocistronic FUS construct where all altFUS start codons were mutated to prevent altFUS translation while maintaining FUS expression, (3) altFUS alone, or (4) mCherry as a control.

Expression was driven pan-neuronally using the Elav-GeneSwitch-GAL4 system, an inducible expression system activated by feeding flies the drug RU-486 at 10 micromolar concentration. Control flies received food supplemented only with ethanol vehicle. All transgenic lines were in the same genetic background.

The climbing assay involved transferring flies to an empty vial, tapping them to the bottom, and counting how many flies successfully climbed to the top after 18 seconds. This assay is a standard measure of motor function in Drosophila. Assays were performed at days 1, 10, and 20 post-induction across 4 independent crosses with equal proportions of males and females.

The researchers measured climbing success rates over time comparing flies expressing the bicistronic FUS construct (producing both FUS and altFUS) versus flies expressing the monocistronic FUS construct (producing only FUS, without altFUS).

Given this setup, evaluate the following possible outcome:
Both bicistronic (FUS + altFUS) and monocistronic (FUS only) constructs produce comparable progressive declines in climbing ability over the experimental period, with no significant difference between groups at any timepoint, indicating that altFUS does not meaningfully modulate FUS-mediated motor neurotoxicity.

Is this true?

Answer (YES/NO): NO